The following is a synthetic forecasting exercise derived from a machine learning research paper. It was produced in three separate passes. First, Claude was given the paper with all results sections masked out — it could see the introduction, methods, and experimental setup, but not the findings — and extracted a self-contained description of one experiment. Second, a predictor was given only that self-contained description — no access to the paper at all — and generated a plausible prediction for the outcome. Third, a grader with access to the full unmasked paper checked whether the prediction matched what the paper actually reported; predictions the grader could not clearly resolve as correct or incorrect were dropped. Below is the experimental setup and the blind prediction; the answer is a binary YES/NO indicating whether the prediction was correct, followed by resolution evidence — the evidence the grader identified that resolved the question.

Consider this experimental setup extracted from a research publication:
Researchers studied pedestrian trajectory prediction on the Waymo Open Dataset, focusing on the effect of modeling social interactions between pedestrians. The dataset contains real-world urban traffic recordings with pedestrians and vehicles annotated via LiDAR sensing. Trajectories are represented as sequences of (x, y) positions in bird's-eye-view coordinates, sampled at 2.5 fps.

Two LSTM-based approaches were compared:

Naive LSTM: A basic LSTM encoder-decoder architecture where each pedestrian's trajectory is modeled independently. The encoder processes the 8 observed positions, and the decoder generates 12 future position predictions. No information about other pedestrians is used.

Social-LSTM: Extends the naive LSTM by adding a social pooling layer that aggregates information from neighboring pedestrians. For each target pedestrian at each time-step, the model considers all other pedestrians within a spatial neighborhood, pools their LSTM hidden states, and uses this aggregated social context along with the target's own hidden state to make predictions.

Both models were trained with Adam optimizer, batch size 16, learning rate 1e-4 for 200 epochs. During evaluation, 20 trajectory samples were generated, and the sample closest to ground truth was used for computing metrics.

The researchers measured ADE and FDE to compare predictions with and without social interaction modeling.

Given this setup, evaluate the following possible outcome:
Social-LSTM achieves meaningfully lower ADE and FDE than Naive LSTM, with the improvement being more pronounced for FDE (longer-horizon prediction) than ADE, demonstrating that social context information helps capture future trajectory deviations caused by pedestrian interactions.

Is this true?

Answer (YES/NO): NO